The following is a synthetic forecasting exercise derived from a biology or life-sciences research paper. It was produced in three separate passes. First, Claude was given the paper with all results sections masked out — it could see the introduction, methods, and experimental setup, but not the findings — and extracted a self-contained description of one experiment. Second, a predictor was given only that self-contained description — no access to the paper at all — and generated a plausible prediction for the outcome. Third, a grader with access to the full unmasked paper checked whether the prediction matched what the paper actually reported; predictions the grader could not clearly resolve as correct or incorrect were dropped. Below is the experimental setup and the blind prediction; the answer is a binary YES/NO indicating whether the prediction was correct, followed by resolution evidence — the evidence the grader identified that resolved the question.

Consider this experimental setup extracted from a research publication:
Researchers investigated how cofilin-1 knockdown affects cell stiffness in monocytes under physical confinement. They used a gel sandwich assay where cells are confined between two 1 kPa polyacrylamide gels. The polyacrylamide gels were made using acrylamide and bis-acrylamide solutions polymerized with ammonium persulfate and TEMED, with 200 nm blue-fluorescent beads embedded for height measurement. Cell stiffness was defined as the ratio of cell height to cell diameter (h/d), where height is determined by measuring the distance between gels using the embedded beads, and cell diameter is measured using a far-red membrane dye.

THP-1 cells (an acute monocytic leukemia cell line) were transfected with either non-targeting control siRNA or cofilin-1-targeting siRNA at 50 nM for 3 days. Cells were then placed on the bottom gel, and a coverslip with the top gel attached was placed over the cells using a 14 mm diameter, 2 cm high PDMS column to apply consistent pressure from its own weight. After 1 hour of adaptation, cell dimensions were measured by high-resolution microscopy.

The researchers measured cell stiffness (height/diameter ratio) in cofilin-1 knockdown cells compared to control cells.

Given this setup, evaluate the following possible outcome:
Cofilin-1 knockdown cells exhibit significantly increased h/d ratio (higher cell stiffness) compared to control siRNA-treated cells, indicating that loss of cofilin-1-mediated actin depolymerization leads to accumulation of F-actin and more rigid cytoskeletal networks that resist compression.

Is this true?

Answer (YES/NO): NO